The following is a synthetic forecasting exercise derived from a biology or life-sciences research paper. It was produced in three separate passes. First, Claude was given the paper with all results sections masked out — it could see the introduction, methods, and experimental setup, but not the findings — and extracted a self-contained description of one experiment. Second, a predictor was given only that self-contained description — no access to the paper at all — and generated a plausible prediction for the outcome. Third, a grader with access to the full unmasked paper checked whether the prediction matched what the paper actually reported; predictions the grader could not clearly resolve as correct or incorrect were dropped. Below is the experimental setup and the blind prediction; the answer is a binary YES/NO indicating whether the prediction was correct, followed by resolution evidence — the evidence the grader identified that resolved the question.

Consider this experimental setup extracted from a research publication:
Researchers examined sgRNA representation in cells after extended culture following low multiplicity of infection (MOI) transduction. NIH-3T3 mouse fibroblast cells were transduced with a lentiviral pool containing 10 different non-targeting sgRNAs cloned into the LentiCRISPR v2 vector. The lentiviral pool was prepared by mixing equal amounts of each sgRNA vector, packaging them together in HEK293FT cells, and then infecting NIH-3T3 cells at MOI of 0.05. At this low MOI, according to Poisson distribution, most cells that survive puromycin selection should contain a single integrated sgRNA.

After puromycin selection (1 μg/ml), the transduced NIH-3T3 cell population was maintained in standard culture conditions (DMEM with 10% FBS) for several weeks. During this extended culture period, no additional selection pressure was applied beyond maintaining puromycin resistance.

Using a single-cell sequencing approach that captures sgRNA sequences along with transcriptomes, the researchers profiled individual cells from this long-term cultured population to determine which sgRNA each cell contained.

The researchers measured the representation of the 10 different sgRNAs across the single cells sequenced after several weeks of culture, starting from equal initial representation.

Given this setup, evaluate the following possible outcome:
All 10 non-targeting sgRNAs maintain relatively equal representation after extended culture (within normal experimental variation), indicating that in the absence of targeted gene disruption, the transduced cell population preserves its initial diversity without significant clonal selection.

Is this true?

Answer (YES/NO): NO